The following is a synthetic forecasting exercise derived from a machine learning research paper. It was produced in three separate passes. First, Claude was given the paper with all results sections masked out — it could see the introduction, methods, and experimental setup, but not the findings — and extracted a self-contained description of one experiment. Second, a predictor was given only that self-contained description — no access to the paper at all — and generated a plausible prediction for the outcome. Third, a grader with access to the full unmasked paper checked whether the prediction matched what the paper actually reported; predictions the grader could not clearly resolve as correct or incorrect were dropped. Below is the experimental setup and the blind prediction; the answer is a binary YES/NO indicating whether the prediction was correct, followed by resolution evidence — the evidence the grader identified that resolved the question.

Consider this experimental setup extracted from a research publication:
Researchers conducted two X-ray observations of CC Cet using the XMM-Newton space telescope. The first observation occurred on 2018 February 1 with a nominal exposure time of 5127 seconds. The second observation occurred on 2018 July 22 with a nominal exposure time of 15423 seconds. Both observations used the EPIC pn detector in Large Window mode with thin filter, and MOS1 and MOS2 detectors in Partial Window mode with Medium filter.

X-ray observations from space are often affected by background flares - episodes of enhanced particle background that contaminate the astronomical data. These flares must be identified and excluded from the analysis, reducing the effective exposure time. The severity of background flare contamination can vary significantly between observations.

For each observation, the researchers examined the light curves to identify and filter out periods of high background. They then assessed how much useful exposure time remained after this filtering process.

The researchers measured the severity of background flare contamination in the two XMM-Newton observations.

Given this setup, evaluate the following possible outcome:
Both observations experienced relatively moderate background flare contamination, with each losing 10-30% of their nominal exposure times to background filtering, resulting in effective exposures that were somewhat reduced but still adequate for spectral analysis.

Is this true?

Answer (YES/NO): NO